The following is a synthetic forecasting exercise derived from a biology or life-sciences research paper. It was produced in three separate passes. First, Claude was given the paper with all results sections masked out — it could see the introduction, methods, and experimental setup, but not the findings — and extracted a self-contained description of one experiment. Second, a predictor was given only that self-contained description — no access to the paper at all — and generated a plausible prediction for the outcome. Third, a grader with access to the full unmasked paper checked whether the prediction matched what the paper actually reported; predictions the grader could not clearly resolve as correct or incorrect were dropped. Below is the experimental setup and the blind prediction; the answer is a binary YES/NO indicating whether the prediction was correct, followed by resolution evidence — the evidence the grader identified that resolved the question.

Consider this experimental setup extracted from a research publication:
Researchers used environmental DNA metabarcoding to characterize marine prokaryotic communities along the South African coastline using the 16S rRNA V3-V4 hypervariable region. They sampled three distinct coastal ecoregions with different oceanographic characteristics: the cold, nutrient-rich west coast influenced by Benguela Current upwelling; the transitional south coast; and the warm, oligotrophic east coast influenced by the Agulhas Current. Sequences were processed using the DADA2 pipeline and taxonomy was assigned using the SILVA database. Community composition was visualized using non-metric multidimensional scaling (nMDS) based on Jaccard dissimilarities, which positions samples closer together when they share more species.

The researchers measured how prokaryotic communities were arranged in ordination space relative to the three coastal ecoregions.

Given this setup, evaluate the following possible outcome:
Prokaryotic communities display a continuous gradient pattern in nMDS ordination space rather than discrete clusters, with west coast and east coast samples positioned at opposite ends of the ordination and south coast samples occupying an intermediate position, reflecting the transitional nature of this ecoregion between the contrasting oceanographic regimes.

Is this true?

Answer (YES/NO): NO